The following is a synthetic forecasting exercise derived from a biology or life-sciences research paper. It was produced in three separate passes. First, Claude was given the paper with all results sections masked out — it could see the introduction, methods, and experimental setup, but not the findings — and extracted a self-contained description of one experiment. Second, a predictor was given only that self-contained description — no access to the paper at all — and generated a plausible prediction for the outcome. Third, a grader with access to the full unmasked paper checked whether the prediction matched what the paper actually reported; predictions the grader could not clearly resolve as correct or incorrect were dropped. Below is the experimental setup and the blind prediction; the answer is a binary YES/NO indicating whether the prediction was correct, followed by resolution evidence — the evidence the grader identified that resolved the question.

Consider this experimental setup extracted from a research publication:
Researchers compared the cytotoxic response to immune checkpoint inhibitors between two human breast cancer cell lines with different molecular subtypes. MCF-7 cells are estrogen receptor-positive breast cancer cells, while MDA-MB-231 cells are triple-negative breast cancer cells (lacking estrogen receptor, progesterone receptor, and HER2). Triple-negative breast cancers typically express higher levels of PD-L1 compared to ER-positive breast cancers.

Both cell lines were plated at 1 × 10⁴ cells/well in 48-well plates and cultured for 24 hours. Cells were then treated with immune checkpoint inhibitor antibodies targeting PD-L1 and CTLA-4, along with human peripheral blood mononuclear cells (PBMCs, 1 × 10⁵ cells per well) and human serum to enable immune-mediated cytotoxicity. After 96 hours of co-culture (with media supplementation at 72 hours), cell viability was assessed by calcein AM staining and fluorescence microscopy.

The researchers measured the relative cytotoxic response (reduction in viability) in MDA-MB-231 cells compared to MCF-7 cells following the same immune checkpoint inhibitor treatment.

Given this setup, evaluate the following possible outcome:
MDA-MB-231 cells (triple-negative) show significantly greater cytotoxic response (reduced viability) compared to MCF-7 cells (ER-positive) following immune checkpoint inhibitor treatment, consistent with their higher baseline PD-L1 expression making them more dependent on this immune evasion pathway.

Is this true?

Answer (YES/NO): NO